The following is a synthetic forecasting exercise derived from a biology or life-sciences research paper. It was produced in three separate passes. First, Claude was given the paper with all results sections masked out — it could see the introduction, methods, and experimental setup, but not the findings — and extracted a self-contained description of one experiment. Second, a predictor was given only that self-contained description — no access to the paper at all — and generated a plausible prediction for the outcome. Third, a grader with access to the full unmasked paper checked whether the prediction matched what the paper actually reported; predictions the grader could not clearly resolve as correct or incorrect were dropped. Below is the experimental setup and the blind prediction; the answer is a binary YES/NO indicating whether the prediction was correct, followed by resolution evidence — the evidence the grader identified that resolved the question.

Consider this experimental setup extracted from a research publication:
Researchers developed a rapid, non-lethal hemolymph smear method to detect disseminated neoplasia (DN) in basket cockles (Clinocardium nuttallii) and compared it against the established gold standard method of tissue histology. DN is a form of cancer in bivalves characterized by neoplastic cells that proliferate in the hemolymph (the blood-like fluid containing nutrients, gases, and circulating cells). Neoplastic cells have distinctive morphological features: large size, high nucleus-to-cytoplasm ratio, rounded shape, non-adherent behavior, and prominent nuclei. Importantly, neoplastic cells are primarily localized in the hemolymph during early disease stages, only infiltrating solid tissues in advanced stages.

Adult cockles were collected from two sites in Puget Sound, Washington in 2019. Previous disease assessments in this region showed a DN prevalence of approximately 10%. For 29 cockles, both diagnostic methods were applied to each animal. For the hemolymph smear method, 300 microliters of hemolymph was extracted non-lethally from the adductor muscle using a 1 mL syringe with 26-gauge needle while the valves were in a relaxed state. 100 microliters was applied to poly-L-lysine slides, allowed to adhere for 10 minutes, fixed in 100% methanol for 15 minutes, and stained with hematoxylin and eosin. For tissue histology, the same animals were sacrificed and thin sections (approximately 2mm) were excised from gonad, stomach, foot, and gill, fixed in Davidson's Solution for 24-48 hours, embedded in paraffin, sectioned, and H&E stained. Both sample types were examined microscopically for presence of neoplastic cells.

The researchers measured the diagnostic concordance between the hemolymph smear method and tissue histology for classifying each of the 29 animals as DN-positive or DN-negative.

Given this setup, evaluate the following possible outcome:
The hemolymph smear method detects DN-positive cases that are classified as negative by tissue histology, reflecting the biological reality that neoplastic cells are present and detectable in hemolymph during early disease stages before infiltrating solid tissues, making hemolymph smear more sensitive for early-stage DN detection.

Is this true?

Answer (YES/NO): NO